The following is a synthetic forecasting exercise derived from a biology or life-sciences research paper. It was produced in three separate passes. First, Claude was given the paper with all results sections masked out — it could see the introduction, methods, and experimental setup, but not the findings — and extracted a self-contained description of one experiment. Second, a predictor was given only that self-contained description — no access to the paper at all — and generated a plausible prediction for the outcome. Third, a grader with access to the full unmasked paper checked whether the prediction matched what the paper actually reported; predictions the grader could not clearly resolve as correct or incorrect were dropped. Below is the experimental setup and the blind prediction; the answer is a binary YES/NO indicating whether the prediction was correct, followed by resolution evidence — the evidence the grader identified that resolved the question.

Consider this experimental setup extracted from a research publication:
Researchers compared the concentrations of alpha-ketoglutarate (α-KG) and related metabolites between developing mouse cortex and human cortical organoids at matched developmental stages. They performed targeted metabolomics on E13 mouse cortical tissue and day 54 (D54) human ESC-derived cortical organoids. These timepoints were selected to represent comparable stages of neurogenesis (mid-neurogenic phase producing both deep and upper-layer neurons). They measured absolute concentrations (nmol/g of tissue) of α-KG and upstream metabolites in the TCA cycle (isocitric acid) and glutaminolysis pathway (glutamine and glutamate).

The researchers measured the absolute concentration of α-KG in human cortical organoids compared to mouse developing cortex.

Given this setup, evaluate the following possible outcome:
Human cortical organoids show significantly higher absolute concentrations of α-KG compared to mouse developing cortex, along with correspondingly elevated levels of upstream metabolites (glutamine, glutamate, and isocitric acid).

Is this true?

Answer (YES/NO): NO